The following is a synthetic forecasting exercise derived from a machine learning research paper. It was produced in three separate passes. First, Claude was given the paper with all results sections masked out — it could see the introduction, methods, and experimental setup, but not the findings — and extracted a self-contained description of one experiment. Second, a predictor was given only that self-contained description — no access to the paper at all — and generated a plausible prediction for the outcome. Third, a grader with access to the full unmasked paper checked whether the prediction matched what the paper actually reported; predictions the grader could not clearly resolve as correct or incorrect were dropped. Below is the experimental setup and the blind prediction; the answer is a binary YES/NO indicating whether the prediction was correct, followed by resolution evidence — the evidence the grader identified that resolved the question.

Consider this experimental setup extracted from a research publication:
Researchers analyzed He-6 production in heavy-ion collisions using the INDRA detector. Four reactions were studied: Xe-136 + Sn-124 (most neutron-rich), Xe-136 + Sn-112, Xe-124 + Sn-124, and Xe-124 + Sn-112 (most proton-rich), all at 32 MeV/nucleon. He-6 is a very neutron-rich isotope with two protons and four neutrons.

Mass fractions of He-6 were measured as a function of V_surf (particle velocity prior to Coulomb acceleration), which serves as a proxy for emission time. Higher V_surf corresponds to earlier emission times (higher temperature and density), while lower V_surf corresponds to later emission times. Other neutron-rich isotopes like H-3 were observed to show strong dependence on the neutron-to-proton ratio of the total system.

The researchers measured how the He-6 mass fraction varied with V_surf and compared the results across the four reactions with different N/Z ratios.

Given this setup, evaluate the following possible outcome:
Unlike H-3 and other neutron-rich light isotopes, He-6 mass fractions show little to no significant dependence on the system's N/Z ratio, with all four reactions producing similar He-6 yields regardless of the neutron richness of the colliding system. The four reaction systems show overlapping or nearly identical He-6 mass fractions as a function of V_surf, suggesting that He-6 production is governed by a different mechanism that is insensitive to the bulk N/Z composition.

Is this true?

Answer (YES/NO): NO